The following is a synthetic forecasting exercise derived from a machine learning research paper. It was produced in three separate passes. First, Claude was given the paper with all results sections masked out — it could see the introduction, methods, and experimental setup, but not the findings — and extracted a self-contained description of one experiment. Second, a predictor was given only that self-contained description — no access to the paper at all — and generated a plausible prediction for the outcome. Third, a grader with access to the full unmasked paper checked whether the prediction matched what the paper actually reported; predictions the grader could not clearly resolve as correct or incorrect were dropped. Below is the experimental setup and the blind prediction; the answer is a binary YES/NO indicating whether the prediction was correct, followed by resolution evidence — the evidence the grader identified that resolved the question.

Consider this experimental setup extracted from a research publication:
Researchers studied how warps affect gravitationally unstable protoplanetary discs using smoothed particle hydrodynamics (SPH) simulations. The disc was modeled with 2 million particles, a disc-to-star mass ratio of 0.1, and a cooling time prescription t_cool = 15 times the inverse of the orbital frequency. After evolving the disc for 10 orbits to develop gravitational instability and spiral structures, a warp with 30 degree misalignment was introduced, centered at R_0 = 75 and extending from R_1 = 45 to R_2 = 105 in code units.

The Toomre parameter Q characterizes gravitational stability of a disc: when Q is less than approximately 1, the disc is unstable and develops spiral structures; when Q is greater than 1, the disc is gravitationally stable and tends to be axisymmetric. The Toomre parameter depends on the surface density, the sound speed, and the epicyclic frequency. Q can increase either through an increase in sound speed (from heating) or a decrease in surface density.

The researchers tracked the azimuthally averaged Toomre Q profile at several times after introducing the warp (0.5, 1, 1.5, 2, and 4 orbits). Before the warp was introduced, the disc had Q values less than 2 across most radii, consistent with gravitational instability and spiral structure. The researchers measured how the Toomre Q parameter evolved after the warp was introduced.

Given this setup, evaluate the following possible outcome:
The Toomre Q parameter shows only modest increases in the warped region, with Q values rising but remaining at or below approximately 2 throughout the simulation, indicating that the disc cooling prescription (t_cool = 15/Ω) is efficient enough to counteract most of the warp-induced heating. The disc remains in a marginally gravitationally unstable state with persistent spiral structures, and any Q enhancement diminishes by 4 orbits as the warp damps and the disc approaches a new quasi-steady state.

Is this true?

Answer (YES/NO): NO